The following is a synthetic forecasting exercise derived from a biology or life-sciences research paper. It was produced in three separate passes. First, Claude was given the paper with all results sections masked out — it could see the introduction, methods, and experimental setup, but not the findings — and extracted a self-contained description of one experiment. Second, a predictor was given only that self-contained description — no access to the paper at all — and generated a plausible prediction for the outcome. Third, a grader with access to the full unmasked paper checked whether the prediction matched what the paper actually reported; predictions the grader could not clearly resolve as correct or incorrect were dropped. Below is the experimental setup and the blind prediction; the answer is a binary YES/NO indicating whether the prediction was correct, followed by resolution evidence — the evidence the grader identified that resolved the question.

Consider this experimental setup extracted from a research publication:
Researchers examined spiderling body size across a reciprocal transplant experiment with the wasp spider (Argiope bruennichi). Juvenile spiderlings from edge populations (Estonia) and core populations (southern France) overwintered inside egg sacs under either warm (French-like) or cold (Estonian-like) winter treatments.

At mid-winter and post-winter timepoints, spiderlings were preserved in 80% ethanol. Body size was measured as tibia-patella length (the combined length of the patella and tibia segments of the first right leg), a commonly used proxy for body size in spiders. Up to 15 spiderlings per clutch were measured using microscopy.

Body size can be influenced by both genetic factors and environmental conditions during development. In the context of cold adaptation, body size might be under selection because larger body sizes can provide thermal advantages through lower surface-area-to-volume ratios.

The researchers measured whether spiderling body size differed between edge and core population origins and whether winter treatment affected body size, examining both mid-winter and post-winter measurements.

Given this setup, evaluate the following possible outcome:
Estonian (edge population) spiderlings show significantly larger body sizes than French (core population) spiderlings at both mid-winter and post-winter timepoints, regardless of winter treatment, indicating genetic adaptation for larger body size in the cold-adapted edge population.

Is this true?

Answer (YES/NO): NO